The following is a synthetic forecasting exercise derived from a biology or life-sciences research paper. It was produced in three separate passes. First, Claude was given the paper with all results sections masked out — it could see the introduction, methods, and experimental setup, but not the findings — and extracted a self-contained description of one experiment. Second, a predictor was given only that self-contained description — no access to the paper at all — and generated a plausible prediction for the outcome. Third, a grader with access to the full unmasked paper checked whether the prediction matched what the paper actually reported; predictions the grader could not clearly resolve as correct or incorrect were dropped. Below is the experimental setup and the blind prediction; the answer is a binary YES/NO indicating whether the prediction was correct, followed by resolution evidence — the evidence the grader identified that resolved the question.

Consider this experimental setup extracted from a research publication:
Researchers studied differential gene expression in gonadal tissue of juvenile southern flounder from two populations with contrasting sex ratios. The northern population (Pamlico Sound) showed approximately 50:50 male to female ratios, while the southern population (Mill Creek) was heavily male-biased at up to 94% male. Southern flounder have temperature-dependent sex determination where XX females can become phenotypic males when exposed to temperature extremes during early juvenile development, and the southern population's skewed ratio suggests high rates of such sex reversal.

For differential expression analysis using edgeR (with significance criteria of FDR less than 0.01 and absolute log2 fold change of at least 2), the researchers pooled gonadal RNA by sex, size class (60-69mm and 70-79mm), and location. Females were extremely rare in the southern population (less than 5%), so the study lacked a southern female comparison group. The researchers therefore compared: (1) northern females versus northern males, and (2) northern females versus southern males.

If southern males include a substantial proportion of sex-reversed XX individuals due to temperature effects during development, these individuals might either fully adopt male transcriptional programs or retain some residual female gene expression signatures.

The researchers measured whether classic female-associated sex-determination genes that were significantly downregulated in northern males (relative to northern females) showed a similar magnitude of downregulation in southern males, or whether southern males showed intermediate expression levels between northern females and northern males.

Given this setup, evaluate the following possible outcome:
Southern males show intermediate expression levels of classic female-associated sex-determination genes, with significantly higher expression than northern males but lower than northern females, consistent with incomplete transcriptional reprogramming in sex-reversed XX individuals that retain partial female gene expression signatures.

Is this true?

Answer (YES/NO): NO